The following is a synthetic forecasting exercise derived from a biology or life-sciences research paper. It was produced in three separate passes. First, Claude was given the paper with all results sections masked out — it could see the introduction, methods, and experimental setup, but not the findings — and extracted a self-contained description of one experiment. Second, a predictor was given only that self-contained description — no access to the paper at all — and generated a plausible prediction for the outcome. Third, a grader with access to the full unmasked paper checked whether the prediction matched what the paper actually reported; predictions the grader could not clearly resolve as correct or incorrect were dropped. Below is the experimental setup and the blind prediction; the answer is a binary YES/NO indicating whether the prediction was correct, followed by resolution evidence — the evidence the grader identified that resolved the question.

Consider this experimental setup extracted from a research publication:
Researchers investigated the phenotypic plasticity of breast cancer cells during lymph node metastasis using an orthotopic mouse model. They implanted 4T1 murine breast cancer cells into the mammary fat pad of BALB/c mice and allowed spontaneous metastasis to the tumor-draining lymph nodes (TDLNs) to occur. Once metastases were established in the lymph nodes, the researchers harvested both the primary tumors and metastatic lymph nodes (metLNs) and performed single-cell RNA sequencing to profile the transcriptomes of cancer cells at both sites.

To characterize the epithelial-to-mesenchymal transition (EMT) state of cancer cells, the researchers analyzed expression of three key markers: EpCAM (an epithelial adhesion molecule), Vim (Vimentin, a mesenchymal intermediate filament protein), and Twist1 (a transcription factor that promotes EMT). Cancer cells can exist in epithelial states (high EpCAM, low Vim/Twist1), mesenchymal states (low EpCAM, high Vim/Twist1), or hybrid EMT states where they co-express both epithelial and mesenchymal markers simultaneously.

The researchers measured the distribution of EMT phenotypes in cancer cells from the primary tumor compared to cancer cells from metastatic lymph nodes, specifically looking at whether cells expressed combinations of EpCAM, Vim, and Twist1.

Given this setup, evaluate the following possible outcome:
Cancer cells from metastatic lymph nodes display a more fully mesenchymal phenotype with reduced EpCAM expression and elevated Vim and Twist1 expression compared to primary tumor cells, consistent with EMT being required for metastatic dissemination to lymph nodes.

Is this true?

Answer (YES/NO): NO